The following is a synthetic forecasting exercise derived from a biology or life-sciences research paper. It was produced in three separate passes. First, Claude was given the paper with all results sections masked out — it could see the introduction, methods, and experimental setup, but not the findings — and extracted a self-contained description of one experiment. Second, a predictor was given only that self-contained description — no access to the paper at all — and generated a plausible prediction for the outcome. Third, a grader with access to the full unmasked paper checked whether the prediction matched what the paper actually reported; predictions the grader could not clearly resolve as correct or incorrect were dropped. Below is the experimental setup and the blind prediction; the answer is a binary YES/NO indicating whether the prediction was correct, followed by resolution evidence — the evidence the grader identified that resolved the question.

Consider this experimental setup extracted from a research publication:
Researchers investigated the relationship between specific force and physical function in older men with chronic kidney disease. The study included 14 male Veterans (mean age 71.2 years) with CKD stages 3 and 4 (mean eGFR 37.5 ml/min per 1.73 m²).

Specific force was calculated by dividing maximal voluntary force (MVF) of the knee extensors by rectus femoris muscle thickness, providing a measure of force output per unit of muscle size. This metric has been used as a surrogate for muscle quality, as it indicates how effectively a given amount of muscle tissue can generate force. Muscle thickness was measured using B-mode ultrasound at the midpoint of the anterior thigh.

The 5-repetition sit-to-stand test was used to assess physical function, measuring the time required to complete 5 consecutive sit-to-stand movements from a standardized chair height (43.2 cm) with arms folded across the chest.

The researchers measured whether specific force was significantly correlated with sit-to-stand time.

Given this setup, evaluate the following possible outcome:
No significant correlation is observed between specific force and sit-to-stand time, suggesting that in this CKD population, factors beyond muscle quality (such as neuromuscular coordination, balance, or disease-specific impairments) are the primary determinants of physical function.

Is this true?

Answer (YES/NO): YES